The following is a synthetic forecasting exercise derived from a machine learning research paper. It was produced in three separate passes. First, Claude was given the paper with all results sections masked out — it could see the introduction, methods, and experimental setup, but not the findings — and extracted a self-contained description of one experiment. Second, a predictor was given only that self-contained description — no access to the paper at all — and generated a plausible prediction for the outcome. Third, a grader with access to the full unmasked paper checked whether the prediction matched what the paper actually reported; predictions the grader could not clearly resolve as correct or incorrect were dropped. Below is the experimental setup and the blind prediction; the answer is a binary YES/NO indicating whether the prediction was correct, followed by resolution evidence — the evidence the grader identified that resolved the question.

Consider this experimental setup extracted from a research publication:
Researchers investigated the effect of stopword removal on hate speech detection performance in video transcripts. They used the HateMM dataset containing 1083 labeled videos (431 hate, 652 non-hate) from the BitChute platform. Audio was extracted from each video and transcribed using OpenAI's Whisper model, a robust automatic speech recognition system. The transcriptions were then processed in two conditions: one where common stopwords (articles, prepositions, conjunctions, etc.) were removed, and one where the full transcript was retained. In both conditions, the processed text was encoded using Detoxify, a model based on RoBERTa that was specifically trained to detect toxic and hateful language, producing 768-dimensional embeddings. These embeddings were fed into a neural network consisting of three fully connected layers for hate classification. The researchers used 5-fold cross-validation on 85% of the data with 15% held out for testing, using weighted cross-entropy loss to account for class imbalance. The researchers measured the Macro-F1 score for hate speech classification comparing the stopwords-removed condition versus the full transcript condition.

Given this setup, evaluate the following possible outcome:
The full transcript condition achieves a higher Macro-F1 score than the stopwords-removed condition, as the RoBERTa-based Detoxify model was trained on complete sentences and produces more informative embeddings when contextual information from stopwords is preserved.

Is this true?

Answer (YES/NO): YES